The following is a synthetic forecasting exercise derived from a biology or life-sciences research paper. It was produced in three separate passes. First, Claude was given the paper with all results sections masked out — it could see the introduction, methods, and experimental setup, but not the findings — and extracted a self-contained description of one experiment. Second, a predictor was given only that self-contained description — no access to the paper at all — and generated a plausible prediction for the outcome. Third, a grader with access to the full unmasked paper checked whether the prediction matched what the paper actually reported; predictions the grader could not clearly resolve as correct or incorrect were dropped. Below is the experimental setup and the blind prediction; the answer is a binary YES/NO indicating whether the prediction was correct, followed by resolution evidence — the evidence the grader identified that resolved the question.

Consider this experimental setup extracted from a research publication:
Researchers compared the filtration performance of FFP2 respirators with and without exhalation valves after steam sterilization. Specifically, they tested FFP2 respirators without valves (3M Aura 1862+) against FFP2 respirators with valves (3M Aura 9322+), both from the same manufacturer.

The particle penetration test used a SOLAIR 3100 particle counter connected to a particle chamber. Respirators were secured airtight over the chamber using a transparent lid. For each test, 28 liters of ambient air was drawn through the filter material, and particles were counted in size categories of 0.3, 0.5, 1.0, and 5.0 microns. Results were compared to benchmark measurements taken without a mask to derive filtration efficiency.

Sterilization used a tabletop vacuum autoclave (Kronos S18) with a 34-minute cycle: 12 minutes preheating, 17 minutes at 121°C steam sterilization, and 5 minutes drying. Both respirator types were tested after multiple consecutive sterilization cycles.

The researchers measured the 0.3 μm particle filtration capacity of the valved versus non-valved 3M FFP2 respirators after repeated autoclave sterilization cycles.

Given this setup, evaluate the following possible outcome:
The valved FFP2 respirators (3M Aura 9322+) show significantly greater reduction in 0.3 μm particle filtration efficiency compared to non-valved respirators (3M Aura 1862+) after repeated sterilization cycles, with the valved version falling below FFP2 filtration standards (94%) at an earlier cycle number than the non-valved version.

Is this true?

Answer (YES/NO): YES